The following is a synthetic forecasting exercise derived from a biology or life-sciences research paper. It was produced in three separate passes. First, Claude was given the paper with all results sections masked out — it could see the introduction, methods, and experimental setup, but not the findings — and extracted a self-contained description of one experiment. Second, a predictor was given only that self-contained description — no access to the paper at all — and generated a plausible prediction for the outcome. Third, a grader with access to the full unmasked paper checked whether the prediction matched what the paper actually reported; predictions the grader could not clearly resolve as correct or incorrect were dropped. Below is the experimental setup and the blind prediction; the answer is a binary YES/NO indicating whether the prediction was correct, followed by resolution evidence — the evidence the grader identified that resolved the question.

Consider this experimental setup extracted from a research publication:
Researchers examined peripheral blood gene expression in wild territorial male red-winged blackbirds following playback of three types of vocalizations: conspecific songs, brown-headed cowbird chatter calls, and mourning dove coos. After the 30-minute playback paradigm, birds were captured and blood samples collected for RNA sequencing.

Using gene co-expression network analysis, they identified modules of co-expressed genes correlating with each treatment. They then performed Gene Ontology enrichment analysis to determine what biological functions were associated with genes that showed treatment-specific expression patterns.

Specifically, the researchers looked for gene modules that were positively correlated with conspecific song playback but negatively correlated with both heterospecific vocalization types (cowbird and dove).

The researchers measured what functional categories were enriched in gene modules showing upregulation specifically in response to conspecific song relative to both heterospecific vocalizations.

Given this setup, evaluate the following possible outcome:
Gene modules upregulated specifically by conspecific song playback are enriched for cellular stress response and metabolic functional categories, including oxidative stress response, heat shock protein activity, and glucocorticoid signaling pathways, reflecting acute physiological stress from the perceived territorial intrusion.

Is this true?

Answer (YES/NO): NO